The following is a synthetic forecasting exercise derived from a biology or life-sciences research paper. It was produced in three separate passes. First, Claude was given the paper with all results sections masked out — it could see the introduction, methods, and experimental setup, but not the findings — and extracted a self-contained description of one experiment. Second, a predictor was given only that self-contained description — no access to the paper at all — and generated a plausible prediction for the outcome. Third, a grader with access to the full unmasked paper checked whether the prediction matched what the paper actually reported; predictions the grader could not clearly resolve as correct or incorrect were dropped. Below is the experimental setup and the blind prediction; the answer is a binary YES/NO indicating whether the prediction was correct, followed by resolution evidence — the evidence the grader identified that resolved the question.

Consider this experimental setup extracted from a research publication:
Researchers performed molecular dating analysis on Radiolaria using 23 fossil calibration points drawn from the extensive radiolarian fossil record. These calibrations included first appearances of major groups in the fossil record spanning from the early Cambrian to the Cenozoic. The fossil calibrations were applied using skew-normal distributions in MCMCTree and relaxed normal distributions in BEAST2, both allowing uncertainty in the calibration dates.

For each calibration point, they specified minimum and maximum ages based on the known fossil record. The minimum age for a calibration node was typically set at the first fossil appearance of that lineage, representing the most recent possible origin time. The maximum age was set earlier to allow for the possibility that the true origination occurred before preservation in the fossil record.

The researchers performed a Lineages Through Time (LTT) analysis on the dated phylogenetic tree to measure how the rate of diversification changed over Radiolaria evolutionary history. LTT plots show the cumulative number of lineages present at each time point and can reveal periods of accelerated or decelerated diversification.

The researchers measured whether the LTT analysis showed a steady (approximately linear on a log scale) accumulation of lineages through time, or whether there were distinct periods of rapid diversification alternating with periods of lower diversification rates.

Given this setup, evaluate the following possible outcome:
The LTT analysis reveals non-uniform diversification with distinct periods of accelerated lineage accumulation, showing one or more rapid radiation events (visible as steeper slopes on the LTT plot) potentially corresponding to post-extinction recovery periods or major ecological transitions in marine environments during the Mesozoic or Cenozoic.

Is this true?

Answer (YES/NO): YES